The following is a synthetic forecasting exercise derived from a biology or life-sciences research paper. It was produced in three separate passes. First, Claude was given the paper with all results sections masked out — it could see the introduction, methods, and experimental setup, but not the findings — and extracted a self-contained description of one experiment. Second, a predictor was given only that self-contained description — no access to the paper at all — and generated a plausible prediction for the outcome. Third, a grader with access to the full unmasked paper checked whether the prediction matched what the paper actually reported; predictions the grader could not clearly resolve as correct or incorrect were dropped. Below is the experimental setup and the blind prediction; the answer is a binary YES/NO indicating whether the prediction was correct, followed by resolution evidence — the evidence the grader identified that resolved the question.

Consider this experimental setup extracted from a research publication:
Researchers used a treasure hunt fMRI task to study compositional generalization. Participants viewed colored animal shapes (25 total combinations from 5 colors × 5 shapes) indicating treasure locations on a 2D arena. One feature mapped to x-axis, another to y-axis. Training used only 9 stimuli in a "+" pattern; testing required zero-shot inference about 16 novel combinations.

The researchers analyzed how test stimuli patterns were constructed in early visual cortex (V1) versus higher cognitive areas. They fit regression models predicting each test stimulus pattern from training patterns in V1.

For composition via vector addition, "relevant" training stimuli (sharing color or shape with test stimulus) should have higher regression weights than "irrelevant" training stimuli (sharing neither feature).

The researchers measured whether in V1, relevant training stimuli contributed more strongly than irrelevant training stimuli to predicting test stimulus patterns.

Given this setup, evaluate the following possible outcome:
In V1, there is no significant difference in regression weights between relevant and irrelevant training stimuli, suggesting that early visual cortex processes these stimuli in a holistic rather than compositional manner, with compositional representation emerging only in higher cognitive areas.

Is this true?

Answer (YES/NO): NO